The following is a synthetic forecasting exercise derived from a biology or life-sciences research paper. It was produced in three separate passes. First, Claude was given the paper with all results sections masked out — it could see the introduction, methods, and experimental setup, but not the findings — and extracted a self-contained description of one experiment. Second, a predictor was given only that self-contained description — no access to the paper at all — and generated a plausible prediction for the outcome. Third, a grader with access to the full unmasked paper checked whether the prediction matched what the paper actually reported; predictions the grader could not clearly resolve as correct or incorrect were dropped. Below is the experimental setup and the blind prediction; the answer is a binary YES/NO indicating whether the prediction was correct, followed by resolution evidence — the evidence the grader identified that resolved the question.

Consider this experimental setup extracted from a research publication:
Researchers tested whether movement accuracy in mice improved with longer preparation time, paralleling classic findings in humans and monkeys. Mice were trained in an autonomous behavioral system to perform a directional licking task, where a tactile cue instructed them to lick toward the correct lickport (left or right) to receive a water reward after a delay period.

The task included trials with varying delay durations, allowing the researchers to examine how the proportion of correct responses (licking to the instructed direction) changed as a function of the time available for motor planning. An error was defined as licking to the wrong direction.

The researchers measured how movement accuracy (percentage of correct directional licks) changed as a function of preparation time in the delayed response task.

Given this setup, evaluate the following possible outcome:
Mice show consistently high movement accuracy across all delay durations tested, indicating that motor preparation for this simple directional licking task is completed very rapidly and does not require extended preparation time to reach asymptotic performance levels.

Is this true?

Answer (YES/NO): NO